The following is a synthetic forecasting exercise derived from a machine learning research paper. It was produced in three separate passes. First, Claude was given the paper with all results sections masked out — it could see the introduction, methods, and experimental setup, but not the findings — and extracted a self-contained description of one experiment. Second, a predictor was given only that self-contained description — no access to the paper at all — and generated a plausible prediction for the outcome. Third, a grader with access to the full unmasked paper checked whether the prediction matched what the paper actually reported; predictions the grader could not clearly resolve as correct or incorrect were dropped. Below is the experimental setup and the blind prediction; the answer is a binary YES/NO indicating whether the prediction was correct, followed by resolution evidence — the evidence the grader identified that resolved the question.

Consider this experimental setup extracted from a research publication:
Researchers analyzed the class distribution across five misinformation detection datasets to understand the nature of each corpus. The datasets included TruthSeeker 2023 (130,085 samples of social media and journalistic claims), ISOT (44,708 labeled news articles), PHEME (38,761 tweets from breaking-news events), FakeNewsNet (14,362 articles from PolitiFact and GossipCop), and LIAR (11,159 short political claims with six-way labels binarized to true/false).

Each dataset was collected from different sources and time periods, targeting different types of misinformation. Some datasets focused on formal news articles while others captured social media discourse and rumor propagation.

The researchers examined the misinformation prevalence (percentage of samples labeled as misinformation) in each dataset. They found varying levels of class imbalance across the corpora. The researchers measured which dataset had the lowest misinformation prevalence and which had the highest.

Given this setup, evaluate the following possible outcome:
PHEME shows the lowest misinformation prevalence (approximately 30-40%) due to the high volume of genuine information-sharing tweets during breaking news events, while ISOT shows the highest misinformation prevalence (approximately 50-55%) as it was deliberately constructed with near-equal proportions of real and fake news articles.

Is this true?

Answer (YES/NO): NO